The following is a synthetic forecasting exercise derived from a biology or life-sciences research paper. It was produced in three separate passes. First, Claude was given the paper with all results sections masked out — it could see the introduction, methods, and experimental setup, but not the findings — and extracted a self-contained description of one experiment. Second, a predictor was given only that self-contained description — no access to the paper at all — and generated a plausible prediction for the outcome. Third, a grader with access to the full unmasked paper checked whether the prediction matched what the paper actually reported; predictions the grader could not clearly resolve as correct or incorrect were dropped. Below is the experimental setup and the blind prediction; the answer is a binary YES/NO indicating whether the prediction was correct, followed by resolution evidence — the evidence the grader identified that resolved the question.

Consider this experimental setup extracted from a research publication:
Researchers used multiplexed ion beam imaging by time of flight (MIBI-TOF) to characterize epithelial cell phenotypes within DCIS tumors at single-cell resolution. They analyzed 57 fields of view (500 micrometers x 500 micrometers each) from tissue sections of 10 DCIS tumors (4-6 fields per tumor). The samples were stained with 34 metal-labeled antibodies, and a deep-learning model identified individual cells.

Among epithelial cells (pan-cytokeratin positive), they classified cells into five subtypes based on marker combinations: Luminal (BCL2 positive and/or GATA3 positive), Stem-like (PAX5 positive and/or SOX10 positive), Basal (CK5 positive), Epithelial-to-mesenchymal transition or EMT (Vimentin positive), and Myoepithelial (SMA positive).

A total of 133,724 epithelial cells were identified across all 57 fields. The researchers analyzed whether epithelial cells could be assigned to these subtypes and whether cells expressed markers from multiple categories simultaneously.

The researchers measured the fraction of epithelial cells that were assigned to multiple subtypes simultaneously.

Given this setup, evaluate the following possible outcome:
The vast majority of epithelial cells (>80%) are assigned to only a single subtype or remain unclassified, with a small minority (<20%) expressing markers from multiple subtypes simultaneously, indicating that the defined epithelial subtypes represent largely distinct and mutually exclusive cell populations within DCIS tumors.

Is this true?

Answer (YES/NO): NO